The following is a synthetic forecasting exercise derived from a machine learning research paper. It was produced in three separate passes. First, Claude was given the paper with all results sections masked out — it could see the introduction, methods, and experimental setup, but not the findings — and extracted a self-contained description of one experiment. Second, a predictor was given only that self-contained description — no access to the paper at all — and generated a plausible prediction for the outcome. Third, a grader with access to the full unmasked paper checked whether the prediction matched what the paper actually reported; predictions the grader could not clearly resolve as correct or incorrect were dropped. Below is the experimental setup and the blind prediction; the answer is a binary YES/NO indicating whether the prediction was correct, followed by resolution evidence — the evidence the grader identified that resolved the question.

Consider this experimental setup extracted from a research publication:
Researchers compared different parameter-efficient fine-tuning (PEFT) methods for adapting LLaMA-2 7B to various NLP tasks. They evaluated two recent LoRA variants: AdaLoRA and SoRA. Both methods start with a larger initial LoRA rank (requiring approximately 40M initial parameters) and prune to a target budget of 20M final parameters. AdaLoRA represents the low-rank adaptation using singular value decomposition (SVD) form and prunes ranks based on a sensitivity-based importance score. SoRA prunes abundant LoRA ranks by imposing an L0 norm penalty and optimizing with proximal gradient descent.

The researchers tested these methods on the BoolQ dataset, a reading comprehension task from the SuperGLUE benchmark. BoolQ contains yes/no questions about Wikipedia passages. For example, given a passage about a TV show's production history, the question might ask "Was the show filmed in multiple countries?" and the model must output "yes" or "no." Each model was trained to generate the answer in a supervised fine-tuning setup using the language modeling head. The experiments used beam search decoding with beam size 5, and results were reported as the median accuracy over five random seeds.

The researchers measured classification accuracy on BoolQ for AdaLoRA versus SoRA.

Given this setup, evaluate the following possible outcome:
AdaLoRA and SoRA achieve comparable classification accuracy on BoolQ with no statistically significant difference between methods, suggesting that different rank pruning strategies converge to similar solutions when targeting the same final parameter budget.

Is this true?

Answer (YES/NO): NO